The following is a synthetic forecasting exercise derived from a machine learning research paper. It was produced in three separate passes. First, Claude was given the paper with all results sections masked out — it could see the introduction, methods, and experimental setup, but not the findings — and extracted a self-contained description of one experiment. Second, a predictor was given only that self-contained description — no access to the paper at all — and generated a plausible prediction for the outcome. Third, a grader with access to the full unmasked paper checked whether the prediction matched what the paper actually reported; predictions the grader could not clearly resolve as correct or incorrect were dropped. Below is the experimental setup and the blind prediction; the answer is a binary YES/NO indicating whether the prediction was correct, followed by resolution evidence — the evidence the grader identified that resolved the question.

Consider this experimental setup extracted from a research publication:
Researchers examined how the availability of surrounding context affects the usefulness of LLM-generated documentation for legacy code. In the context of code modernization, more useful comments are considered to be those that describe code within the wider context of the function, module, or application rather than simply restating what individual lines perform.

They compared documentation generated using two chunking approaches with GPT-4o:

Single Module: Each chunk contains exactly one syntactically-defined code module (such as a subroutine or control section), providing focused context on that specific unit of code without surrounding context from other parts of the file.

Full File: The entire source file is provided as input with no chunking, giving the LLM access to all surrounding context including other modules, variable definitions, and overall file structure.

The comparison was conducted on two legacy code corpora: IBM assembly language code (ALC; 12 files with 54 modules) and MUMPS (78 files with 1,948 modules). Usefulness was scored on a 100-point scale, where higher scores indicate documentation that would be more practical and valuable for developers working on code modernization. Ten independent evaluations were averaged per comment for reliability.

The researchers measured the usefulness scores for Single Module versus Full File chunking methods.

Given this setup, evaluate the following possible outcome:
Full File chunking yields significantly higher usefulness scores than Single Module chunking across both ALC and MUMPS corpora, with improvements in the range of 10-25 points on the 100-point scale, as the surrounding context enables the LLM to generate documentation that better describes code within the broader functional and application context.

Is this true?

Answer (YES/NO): NO